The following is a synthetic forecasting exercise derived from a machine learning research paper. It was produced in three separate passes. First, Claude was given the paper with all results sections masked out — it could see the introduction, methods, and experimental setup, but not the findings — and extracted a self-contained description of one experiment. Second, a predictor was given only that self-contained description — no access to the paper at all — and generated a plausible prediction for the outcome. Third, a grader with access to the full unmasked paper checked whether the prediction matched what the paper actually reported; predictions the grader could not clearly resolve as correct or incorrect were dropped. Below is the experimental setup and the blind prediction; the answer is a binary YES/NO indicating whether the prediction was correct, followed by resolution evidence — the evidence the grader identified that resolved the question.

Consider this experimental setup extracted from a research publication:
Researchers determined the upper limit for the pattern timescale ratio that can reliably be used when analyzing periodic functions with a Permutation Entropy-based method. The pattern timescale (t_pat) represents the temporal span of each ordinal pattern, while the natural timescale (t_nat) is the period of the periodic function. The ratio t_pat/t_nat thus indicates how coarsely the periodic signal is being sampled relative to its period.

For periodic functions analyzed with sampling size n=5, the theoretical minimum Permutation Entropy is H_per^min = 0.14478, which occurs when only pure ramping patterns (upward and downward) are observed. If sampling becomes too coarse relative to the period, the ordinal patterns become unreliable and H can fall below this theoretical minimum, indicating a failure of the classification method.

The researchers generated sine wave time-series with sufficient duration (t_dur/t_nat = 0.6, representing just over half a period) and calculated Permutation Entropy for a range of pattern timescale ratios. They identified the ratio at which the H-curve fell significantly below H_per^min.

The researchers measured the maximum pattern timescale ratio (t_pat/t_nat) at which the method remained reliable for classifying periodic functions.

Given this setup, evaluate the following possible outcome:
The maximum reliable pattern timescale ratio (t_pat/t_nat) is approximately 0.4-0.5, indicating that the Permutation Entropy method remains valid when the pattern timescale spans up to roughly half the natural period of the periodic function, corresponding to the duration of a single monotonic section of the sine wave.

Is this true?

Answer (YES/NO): YES